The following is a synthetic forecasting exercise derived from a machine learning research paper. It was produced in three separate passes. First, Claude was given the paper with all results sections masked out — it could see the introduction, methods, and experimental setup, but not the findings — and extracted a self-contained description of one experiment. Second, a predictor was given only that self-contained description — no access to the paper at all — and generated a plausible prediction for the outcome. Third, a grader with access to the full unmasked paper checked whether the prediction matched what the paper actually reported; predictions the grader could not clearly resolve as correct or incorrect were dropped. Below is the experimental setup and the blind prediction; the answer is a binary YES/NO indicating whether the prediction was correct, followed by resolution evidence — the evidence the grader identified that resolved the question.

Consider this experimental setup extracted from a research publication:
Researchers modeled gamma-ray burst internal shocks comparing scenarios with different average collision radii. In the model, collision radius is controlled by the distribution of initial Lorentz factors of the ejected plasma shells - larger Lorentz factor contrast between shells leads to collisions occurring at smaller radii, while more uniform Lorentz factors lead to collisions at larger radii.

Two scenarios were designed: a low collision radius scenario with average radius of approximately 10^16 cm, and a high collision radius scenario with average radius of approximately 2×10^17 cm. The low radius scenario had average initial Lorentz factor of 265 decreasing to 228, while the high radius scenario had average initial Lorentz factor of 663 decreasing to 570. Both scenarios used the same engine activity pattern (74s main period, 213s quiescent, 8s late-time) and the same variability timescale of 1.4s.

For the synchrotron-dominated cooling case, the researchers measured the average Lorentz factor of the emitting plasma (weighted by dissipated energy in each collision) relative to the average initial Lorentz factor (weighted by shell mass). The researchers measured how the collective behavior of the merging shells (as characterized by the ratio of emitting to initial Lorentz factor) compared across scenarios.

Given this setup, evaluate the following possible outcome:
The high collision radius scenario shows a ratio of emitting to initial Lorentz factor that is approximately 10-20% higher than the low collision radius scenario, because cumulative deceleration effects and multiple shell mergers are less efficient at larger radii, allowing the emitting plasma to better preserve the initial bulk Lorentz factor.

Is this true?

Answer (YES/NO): NO